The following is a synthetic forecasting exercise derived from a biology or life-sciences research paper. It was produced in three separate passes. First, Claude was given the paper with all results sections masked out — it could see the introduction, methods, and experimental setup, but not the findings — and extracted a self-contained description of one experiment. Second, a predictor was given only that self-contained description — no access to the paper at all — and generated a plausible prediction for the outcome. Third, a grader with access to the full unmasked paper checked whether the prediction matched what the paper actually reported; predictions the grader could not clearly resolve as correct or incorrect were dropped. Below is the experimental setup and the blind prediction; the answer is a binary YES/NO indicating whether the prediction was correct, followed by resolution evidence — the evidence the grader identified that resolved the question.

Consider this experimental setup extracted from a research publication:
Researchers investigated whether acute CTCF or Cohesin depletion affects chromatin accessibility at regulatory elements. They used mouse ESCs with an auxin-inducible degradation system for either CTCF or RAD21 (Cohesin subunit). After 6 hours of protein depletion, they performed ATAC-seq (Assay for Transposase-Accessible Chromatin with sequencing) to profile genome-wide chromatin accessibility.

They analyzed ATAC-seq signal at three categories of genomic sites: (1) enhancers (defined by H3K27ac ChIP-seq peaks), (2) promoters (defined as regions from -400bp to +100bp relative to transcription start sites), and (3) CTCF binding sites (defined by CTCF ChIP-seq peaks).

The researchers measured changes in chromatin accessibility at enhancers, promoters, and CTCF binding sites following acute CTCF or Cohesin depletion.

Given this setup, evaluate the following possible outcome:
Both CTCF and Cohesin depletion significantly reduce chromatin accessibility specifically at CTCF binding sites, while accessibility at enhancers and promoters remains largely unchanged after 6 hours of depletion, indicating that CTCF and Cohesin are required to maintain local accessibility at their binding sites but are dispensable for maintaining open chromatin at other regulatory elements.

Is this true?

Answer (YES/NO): NO